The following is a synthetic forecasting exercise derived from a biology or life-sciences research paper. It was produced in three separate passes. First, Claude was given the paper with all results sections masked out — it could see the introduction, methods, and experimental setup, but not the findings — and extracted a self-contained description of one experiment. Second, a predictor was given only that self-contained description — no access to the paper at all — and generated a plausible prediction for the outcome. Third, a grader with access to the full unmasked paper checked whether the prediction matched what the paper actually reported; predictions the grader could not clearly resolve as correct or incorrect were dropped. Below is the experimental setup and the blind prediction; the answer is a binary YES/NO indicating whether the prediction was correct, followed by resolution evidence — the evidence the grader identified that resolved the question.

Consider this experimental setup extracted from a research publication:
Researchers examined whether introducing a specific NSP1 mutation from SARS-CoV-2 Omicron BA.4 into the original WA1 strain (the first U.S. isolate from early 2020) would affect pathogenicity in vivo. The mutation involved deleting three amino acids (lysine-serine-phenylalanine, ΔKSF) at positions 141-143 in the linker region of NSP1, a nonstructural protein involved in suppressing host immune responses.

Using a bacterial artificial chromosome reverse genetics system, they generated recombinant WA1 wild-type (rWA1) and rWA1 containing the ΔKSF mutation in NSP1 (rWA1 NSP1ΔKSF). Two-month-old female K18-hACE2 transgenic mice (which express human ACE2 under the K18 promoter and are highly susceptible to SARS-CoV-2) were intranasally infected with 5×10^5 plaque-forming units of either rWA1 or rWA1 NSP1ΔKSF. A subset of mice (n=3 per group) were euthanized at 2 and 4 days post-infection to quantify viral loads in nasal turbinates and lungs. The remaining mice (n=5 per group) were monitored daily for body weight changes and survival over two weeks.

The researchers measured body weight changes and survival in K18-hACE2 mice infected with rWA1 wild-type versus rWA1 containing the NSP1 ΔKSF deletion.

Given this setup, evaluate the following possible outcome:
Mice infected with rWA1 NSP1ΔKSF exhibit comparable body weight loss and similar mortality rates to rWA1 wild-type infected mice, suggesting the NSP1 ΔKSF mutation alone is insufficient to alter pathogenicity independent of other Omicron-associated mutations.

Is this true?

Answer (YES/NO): NO